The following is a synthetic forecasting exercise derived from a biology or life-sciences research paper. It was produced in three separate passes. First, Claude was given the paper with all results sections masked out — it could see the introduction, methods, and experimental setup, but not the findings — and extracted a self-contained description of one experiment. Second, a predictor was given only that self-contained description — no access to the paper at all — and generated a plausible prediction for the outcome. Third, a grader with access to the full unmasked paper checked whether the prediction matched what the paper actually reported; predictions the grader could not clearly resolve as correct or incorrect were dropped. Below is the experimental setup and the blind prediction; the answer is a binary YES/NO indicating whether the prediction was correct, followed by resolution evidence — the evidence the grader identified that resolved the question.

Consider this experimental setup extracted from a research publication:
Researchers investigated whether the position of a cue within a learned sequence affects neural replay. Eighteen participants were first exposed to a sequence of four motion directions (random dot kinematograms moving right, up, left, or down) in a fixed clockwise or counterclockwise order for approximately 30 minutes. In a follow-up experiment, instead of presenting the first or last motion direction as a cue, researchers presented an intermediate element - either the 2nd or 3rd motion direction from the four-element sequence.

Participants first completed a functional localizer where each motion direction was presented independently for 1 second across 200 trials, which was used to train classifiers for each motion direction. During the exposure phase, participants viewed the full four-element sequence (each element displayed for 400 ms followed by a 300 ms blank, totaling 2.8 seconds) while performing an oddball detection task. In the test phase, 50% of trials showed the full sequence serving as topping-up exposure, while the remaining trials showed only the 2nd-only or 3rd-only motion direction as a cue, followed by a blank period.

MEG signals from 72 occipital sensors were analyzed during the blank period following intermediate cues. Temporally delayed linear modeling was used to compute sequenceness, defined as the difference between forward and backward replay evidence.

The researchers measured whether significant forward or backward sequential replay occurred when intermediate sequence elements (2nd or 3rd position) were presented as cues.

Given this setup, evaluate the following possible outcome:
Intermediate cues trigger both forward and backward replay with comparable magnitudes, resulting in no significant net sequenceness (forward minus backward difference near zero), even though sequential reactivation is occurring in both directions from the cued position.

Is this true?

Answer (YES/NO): NO